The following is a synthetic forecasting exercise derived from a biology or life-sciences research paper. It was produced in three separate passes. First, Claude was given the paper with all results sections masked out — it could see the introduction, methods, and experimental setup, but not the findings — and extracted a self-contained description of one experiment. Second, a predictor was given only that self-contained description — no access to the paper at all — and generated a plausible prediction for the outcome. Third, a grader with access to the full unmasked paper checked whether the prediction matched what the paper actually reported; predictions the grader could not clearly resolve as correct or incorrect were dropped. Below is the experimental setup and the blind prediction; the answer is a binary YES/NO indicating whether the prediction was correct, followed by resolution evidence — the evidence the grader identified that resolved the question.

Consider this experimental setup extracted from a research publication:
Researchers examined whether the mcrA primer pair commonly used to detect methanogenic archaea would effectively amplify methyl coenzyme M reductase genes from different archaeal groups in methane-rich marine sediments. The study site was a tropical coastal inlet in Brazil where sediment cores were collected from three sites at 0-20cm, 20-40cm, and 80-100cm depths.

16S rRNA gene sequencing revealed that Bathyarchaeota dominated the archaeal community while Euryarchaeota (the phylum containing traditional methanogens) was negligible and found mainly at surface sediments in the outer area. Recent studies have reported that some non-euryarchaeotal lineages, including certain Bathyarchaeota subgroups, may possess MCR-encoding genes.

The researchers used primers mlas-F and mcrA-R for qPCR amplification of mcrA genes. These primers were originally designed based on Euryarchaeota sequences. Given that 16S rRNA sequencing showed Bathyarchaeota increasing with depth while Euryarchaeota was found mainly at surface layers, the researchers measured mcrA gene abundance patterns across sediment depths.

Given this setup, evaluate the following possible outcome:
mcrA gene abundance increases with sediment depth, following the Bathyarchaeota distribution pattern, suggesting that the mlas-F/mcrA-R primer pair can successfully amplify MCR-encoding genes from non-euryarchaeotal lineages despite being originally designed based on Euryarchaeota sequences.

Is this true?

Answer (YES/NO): NO